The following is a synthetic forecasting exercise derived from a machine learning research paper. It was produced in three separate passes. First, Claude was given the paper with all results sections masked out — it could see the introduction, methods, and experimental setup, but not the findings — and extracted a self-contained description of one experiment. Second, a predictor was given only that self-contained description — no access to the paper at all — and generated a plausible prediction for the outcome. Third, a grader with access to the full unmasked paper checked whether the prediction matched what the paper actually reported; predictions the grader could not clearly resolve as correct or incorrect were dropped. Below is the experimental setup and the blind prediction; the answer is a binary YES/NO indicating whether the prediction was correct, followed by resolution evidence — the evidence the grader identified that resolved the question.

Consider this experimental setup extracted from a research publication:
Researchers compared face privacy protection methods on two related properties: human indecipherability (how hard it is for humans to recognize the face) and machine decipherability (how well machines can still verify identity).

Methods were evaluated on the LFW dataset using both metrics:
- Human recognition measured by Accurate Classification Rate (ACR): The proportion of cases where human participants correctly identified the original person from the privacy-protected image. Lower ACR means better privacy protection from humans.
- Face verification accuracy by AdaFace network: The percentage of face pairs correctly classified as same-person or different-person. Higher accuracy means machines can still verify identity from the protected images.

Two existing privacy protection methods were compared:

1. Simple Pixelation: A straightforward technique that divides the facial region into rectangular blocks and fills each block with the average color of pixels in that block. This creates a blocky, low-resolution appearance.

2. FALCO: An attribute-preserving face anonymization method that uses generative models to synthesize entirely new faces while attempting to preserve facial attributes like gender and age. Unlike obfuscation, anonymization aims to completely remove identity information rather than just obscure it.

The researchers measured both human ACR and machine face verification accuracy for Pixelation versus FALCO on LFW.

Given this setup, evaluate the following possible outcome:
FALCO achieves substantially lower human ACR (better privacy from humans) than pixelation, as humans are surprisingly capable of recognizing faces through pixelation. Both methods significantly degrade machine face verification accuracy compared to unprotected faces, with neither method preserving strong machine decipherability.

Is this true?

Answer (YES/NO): NO